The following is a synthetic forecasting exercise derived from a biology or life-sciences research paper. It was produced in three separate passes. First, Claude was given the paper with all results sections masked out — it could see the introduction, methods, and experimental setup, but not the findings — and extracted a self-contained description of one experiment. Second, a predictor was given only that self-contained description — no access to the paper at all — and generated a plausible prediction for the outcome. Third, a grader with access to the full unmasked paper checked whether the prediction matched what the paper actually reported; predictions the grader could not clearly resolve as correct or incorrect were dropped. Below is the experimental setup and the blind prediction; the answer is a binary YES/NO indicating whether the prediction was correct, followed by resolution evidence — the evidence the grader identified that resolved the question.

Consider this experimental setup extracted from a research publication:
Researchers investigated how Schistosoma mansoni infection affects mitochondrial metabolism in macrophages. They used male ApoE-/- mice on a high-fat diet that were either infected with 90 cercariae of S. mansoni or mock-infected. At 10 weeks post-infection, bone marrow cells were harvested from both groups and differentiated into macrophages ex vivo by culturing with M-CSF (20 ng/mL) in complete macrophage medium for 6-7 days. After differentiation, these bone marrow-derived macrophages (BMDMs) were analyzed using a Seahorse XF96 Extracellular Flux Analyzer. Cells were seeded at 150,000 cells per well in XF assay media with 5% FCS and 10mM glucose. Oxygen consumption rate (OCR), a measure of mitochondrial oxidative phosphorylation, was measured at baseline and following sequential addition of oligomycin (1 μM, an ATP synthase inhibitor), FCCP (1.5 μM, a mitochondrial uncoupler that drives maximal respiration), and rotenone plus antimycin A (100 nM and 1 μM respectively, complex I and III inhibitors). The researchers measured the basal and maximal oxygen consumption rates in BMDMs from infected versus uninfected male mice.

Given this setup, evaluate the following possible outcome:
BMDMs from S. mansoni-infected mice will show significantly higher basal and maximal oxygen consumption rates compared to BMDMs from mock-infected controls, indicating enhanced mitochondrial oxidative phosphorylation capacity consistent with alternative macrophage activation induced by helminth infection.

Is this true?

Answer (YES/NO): NO